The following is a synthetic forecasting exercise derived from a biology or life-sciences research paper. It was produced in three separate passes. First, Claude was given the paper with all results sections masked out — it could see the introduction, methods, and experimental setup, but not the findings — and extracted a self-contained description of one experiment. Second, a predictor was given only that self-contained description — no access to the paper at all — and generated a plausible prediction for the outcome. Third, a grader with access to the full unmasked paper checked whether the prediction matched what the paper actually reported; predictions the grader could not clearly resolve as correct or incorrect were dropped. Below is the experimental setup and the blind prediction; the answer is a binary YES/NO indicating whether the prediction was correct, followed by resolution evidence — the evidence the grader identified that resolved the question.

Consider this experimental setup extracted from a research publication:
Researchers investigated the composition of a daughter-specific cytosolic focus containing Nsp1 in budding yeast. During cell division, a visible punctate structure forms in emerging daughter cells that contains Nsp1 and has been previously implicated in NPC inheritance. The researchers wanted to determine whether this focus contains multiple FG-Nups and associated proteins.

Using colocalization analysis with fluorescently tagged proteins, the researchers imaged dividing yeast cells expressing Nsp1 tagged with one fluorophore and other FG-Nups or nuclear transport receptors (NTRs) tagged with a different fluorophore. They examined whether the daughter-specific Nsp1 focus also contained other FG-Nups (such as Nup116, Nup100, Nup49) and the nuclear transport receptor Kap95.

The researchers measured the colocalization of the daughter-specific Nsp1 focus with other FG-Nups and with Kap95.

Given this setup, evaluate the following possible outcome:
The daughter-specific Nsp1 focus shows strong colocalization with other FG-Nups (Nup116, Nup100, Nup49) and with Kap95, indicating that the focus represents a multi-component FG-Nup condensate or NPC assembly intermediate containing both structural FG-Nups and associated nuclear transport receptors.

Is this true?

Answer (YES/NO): YES